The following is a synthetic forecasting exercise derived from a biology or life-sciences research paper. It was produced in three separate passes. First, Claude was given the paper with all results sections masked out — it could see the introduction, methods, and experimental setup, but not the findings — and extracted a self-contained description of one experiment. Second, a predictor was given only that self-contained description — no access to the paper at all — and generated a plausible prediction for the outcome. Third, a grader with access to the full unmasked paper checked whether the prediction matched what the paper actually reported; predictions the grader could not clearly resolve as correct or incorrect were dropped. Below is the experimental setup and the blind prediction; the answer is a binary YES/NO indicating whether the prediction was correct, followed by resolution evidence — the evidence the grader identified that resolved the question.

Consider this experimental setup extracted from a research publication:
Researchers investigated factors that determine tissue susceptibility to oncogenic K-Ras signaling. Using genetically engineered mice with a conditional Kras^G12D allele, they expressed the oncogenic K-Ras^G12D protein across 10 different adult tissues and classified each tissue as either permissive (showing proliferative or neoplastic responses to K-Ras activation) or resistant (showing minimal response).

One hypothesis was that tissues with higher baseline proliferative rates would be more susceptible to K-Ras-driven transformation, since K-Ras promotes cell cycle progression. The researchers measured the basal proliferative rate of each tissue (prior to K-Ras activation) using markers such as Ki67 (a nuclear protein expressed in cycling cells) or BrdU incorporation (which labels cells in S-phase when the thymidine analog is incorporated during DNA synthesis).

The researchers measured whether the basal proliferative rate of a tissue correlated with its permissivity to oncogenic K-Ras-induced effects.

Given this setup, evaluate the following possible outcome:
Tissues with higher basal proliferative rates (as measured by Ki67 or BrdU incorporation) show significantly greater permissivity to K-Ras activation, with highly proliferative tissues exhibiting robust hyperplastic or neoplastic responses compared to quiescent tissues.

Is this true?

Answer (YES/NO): YES